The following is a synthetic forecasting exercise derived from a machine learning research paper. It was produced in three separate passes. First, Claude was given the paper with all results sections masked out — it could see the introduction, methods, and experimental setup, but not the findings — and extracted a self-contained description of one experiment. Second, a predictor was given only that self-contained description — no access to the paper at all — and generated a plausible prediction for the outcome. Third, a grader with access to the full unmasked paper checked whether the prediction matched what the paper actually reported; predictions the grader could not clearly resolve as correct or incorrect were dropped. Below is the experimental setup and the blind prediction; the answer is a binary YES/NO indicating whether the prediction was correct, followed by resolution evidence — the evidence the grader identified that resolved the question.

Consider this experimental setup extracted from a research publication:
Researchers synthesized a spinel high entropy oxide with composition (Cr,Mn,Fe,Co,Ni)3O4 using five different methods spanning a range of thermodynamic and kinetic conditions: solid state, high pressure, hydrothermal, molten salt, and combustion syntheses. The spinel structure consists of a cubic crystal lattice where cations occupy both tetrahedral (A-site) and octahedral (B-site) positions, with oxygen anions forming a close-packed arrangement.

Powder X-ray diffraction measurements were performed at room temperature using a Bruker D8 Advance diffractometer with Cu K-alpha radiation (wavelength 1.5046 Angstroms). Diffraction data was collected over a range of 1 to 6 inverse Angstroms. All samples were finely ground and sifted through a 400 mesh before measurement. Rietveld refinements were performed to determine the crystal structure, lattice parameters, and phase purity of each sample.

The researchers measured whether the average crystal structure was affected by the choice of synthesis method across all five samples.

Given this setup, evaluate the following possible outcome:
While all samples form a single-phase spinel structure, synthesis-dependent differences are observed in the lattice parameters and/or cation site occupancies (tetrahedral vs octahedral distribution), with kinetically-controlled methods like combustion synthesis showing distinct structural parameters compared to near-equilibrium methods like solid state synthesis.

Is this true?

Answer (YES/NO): NO